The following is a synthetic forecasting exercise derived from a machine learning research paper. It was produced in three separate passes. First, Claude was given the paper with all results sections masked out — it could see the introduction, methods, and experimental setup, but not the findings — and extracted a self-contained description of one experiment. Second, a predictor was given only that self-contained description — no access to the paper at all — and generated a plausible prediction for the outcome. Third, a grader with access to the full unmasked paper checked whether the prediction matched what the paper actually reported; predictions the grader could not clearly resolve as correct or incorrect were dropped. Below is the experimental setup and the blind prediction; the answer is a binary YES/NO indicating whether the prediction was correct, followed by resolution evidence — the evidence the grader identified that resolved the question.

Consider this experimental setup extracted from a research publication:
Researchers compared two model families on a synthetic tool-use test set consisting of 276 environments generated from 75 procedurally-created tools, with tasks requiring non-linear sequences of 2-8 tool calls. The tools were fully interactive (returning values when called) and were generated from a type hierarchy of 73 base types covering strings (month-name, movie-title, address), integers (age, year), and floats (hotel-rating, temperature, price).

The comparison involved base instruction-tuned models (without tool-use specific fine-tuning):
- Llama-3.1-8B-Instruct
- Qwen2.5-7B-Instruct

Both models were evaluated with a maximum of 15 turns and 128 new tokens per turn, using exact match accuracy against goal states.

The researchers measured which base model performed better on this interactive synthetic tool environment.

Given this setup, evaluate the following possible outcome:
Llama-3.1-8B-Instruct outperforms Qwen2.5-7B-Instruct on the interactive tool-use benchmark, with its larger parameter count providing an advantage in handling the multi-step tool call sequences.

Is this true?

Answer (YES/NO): YES